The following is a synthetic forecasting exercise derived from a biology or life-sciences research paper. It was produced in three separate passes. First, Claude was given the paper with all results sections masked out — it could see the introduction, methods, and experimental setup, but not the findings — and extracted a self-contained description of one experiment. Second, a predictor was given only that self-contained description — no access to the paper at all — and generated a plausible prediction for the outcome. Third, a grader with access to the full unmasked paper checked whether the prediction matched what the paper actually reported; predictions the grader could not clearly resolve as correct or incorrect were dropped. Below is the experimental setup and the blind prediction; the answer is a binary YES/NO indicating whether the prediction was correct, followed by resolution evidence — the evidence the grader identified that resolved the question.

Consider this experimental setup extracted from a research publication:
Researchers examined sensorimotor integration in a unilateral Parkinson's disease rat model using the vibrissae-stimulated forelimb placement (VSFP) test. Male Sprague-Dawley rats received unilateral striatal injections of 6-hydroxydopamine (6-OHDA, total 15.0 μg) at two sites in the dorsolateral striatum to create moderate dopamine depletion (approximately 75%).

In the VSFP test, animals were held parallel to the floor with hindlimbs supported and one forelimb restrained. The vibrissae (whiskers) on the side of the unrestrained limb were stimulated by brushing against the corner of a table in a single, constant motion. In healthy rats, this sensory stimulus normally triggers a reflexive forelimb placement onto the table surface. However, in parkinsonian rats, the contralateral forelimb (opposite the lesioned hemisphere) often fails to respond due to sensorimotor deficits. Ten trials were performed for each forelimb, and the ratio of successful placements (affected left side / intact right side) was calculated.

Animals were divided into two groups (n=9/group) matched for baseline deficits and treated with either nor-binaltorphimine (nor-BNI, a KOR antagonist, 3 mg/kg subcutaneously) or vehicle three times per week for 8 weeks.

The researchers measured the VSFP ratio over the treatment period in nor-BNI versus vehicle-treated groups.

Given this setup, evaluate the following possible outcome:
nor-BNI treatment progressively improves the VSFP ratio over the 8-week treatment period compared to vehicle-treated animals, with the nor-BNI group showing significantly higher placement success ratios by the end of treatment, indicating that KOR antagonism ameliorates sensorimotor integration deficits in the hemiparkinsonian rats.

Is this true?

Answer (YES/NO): NO